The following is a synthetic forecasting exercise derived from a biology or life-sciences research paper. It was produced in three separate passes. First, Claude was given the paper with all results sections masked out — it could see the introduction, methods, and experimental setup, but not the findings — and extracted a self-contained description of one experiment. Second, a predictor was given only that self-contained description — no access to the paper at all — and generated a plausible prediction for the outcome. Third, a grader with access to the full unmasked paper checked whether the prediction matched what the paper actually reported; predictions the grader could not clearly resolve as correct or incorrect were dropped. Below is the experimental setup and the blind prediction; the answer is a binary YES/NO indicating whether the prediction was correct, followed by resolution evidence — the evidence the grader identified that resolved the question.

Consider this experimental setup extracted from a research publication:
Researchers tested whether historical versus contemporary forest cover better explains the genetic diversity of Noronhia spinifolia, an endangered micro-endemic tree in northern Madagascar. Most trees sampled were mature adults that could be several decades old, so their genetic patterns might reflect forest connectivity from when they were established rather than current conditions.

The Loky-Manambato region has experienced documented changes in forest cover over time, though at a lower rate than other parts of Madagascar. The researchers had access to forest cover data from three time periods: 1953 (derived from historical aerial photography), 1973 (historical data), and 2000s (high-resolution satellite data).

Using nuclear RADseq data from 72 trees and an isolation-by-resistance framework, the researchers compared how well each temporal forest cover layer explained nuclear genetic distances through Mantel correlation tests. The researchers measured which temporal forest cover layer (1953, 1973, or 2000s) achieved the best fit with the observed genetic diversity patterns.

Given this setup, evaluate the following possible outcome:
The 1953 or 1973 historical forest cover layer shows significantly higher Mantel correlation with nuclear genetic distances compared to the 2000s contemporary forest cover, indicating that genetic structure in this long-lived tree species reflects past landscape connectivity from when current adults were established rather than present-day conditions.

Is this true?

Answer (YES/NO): NO